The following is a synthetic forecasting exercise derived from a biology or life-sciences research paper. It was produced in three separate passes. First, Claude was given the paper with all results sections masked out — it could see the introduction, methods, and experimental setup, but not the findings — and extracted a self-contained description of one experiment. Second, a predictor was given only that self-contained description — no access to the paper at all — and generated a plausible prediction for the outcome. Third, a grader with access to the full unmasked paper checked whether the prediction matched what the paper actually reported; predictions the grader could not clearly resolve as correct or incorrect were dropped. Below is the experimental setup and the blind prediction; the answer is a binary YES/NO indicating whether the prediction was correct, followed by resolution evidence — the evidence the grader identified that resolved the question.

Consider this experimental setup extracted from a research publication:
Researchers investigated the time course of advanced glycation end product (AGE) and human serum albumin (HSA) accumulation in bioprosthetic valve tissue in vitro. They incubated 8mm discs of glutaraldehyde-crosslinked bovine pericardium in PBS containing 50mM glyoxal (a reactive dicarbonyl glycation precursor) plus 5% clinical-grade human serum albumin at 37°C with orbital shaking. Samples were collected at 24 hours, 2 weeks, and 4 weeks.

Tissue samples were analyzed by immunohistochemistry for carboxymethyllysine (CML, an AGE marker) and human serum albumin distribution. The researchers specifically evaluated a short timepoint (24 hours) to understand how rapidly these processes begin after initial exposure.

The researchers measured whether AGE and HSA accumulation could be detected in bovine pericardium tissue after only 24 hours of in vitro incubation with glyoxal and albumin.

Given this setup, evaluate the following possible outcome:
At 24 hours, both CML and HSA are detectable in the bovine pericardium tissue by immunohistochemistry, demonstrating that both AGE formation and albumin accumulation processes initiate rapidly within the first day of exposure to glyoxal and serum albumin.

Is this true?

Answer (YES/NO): YES